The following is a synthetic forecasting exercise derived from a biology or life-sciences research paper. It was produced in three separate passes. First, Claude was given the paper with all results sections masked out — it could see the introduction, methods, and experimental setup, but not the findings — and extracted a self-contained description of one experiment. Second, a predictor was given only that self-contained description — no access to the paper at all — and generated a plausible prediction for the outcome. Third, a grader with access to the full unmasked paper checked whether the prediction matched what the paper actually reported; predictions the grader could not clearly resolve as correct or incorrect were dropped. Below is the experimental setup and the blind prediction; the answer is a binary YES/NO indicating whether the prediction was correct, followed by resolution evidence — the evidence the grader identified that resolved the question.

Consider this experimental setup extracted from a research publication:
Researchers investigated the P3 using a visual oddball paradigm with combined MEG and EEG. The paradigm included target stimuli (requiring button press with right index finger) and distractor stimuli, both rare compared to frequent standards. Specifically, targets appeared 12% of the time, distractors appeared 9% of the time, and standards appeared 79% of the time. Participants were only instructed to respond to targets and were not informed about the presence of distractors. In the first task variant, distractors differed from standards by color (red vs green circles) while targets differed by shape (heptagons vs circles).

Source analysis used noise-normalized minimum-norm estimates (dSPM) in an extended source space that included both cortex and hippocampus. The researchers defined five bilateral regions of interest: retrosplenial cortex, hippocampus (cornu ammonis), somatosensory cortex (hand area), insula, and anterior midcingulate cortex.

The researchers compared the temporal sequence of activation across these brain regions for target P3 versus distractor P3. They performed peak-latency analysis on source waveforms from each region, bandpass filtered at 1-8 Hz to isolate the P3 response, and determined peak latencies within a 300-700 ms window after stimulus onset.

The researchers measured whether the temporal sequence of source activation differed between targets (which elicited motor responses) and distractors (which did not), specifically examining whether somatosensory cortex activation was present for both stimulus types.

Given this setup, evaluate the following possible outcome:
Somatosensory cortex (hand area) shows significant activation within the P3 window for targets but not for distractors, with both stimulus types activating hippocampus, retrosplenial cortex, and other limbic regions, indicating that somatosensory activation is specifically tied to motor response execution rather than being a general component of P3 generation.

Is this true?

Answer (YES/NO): NO